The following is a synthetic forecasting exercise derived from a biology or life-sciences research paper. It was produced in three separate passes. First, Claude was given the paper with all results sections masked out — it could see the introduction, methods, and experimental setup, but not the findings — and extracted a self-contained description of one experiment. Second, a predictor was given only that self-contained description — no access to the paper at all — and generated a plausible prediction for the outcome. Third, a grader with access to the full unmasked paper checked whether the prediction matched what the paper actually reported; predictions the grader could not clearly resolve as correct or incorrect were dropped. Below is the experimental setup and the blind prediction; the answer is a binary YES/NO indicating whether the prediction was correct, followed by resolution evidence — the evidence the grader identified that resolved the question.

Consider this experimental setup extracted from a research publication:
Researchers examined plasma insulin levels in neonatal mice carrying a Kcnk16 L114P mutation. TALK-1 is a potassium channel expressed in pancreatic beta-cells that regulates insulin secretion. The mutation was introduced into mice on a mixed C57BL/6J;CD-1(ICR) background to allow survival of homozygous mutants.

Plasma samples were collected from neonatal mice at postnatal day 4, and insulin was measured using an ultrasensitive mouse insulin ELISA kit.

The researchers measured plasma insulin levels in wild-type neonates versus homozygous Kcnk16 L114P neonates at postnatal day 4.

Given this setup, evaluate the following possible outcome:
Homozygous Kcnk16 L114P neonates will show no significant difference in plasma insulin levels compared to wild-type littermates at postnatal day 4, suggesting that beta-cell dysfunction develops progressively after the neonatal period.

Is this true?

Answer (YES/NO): NO